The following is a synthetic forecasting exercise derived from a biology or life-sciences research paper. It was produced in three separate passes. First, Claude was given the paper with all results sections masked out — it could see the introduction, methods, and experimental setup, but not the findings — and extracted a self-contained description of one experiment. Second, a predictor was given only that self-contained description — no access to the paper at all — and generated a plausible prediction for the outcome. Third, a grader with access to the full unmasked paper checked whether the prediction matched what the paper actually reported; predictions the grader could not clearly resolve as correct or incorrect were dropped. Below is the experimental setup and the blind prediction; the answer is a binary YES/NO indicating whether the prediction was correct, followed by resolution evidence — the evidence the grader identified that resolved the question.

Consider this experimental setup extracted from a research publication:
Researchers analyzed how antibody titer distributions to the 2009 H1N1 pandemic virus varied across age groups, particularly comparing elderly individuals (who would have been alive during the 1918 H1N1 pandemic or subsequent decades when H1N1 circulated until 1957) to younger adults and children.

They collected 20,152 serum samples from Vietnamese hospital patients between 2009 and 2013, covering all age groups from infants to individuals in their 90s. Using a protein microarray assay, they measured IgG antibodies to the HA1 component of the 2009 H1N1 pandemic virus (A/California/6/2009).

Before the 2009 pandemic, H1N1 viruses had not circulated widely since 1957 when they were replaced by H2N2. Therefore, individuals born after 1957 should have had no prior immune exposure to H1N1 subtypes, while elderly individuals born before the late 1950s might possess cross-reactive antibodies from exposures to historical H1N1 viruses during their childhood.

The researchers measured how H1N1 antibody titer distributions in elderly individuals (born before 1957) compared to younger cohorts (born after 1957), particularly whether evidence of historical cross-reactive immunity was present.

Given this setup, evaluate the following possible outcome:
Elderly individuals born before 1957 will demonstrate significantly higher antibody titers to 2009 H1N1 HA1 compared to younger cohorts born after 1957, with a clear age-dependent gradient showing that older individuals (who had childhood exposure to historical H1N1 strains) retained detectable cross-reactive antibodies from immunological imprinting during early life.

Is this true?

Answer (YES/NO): NO